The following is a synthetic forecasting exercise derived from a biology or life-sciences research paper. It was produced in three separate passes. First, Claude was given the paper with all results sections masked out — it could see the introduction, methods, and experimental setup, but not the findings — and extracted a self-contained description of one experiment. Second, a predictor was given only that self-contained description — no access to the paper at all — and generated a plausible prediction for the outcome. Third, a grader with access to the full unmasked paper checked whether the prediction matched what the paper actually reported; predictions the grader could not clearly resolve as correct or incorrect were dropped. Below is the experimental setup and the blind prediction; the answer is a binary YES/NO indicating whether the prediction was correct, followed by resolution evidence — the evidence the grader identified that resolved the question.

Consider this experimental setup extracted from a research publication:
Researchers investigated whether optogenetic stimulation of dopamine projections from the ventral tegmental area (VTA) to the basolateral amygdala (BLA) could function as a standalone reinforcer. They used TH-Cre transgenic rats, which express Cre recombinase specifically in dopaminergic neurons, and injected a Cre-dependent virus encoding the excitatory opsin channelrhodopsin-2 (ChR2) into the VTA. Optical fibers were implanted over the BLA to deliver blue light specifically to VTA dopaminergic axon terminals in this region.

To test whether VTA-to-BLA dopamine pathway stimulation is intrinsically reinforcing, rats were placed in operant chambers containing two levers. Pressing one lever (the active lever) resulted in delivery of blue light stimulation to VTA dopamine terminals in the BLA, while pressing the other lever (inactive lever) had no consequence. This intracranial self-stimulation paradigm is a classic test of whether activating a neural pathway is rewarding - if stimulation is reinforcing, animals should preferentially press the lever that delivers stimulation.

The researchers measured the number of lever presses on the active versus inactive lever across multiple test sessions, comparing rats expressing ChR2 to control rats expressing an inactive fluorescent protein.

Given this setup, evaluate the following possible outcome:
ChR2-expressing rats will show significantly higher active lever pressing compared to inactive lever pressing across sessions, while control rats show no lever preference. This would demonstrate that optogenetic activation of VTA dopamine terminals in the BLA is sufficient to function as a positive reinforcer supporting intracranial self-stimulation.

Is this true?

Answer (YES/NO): NO